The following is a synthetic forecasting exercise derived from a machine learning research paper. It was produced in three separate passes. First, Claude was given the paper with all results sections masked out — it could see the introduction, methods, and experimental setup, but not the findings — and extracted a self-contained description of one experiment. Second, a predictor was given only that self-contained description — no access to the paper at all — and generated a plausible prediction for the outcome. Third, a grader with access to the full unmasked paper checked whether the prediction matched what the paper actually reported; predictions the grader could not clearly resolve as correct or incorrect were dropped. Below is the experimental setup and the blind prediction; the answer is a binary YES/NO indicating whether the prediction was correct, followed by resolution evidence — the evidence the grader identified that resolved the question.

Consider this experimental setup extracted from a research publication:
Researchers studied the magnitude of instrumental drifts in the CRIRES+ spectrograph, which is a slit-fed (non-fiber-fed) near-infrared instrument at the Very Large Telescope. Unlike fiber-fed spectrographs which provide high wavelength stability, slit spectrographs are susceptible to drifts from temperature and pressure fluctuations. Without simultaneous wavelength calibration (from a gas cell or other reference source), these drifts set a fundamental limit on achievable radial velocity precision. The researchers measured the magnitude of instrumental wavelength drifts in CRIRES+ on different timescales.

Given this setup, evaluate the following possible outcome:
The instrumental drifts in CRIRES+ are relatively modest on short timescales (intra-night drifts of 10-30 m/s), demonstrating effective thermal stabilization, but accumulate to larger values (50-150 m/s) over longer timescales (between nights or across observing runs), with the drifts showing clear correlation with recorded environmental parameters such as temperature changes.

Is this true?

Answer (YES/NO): NO